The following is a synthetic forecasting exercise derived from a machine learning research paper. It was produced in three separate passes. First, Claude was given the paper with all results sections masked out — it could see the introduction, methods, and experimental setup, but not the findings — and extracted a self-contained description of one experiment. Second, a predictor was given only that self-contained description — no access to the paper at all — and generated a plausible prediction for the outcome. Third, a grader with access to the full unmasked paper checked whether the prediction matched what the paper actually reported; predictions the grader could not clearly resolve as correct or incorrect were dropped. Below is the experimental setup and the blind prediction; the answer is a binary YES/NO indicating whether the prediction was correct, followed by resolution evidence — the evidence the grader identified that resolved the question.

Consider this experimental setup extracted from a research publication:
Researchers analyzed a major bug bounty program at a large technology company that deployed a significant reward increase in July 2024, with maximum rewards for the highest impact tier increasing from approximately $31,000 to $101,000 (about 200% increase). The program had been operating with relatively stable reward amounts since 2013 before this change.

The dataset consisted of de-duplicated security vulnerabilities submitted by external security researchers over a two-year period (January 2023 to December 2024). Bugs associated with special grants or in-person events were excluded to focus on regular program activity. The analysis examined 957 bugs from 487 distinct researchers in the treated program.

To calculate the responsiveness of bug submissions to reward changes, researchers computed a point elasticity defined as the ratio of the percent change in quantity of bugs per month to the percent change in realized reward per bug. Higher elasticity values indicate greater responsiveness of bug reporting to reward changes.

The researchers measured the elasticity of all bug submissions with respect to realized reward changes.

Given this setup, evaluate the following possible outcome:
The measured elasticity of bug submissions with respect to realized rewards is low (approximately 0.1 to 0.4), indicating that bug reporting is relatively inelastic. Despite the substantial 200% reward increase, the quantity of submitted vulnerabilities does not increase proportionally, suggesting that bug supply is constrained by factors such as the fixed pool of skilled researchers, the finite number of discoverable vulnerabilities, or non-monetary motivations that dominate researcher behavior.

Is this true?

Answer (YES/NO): YES